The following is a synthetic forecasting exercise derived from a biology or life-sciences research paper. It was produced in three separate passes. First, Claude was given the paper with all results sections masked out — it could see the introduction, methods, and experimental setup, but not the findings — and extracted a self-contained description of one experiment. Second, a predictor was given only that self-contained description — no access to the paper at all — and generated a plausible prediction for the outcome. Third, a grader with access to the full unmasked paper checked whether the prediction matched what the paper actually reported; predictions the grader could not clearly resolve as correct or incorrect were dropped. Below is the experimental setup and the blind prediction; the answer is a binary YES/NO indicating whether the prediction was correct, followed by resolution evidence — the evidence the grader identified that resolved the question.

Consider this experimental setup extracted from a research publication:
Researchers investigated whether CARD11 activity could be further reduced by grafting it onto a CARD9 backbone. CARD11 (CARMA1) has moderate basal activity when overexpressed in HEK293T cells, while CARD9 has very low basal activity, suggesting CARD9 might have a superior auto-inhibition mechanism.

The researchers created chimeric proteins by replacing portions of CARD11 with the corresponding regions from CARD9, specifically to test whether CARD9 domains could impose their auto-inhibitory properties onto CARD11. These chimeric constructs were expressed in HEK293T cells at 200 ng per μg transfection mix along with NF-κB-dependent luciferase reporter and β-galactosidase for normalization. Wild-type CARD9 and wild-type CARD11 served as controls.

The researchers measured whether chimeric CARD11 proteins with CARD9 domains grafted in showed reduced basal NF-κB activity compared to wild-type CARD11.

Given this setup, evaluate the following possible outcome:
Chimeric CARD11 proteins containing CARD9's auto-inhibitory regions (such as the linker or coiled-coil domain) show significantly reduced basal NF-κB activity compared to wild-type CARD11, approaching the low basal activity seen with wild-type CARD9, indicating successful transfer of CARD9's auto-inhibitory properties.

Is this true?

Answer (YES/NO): NO